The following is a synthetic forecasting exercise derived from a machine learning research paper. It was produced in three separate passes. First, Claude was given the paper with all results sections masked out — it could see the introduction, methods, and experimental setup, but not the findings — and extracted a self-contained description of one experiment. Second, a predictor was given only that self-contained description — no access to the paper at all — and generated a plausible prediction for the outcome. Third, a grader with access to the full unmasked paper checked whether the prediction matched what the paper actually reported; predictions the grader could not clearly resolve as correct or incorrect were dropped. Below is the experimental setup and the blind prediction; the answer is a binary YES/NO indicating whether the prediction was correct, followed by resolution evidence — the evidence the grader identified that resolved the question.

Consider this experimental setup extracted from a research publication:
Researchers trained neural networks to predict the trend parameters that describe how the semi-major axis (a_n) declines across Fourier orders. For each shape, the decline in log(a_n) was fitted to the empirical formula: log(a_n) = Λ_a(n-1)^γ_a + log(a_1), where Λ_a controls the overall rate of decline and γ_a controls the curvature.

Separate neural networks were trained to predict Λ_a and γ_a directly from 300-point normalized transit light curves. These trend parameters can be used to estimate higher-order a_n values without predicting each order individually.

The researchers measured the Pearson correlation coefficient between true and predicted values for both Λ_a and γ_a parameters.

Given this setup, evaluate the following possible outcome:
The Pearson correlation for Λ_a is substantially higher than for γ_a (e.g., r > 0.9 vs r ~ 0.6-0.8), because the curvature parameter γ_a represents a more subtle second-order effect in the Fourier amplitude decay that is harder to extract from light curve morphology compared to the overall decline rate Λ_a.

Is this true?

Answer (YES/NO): YES